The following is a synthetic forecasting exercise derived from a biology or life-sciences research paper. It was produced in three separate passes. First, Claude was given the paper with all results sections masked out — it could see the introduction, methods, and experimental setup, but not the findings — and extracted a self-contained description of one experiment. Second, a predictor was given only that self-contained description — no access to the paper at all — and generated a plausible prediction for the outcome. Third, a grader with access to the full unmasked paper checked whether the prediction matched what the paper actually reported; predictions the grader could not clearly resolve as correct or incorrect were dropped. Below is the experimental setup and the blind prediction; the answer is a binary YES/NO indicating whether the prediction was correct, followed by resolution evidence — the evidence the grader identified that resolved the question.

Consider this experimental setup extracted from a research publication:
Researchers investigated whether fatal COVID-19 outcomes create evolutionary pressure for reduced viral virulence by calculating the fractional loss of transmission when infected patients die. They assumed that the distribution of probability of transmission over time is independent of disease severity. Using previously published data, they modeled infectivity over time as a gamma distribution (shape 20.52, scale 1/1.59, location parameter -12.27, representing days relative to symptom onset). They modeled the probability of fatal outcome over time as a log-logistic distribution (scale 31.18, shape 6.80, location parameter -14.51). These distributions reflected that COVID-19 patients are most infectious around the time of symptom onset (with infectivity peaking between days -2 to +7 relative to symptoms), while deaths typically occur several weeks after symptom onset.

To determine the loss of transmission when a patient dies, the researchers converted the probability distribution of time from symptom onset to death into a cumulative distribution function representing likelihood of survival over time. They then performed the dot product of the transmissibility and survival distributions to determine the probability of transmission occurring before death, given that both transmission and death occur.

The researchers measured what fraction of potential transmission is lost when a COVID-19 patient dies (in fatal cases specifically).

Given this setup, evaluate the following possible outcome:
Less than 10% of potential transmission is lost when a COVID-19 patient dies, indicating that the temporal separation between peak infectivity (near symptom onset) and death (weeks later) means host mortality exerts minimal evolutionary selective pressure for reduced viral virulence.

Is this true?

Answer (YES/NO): YES